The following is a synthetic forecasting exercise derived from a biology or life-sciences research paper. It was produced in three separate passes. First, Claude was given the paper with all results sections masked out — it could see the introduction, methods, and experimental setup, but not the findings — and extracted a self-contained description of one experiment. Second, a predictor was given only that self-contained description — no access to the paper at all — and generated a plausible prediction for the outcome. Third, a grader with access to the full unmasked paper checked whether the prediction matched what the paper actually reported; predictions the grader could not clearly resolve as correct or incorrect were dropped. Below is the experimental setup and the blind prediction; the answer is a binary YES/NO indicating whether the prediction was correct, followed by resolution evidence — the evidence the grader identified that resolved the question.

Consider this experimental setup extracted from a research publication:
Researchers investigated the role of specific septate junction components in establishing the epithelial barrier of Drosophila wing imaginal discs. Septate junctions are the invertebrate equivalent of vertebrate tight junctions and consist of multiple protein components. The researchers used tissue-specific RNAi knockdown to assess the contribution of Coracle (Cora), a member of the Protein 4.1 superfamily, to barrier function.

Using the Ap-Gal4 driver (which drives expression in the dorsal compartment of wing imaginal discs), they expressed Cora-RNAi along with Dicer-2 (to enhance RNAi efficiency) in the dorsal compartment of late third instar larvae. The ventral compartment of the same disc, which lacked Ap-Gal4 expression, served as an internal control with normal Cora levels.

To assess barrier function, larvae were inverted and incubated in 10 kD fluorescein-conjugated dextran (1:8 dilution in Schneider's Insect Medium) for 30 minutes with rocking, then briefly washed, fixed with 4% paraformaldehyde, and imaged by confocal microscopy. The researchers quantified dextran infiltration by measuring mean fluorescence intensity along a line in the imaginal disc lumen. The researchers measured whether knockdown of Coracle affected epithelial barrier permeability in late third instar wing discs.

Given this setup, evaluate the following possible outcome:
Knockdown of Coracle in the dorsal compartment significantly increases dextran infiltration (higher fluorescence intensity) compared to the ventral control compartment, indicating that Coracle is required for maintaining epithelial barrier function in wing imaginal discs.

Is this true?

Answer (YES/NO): YES